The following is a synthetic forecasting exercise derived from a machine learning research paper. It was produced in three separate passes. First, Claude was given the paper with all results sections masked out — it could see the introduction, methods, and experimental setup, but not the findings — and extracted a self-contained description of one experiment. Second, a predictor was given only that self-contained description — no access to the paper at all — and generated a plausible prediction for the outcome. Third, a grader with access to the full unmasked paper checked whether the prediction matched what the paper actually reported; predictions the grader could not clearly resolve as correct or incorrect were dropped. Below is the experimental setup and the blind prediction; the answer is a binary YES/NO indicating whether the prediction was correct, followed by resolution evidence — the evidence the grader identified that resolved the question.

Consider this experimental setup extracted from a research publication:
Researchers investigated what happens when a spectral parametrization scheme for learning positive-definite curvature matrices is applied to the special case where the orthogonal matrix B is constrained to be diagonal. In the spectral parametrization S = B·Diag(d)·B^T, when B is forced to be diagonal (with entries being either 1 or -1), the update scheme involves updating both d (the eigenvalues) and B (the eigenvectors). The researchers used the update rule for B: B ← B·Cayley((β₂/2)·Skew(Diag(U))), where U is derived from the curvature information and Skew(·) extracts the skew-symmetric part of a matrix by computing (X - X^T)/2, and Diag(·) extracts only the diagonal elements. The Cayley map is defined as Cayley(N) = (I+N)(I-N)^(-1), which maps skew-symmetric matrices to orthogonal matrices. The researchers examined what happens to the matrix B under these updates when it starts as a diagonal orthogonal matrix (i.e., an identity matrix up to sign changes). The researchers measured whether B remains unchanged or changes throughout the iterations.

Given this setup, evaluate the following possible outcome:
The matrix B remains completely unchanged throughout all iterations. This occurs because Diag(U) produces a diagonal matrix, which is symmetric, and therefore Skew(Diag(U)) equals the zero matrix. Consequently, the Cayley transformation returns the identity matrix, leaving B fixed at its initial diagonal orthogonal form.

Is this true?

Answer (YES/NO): YES